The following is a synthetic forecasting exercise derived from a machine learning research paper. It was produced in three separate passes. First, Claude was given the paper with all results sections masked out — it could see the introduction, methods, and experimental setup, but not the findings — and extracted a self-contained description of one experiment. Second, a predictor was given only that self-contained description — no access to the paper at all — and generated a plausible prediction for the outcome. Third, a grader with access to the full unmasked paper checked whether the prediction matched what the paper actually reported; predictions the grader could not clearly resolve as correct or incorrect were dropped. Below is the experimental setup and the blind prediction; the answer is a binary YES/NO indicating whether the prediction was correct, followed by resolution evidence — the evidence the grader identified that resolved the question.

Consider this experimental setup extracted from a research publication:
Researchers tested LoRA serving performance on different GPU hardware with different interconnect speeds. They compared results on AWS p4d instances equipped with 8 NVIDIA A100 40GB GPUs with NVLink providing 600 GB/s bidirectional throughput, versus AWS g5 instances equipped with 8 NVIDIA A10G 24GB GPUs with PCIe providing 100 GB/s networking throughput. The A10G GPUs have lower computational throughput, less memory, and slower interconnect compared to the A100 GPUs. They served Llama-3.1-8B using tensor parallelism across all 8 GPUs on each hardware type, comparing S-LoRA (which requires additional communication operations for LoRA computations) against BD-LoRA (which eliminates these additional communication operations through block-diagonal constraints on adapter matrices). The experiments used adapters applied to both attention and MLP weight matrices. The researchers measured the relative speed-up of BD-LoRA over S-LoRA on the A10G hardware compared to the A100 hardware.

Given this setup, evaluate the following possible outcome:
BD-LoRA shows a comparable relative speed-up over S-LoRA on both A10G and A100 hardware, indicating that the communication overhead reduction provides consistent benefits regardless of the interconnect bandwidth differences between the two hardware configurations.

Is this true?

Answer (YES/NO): NO